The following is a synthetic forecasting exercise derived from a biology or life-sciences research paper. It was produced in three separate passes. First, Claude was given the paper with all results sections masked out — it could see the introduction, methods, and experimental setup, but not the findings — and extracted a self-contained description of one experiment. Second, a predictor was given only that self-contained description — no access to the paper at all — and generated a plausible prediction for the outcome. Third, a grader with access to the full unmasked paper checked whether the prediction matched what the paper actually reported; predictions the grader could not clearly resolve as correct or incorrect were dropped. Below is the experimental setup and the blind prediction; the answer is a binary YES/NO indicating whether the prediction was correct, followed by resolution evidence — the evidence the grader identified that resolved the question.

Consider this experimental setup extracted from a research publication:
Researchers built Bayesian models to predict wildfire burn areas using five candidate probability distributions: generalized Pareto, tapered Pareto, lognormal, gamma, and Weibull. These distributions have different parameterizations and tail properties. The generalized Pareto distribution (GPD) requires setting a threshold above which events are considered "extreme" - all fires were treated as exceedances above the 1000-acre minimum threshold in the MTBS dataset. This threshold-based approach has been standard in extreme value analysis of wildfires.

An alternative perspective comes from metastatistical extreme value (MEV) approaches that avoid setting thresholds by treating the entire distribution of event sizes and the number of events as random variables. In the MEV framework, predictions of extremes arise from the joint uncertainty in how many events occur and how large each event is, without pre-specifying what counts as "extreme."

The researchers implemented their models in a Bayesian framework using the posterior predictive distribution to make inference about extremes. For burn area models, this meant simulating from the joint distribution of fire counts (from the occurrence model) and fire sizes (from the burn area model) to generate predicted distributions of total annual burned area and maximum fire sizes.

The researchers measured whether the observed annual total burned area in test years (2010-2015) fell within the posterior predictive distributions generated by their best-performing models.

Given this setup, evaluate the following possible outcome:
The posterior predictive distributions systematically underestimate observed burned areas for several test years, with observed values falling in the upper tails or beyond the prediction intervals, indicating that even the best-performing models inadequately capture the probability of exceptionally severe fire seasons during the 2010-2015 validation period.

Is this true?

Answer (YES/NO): NO